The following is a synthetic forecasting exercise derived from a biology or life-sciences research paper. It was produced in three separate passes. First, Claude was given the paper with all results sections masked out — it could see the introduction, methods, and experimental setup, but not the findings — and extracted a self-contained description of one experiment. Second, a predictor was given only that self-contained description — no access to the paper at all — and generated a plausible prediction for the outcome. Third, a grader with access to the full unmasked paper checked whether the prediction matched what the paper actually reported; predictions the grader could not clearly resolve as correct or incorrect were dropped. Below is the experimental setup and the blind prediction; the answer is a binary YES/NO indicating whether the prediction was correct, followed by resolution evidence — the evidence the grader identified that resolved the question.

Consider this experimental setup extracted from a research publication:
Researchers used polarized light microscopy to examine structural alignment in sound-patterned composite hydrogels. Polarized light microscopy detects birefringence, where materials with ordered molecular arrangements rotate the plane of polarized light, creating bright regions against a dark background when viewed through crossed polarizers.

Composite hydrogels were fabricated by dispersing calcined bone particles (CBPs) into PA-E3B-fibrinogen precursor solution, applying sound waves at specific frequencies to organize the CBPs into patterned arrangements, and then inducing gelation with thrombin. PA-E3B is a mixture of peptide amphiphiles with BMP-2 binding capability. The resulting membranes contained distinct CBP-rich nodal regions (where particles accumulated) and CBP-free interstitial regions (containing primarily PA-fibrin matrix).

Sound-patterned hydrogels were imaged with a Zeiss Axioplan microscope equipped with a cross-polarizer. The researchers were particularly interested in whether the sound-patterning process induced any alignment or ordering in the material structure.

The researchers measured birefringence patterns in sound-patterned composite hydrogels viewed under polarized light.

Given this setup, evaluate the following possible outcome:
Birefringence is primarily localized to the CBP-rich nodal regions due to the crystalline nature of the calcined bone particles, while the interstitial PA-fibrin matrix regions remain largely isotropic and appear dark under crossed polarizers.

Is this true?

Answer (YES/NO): NO